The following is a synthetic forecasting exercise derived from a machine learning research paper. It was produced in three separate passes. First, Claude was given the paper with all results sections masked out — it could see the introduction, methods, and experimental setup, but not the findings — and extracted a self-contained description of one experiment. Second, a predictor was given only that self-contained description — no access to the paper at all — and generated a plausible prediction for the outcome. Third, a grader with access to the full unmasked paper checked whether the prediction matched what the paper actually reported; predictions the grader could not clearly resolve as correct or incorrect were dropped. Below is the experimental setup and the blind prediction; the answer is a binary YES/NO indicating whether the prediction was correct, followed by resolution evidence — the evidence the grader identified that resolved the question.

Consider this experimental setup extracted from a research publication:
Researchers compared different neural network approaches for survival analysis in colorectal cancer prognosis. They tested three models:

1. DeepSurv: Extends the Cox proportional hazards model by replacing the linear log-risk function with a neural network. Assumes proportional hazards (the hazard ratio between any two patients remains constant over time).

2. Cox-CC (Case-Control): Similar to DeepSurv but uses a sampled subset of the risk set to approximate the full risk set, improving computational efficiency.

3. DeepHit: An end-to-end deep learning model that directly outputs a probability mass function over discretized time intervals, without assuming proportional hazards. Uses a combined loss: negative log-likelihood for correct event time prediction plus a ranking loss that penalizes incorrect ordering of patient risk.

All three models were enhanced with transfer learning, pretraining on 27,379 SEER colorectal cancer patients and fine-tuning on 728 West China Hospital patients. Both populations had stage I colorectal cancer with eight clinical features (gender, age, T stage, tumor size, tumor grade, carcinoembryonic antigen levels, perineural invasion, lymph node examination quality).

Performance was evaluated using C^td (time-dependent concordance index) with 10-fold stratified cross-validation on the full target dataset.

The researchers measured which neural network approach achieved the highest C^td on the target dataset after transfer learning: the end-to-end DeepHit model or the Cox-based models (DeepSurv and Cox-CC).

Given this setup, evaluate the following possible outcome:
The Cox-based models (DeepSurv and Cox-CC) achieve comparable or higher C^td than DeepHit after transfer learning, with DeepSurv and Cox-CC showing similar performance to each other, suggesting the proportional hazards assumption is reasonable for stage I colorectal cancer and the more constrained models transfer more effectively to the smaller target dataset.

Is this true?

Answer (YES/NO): NO